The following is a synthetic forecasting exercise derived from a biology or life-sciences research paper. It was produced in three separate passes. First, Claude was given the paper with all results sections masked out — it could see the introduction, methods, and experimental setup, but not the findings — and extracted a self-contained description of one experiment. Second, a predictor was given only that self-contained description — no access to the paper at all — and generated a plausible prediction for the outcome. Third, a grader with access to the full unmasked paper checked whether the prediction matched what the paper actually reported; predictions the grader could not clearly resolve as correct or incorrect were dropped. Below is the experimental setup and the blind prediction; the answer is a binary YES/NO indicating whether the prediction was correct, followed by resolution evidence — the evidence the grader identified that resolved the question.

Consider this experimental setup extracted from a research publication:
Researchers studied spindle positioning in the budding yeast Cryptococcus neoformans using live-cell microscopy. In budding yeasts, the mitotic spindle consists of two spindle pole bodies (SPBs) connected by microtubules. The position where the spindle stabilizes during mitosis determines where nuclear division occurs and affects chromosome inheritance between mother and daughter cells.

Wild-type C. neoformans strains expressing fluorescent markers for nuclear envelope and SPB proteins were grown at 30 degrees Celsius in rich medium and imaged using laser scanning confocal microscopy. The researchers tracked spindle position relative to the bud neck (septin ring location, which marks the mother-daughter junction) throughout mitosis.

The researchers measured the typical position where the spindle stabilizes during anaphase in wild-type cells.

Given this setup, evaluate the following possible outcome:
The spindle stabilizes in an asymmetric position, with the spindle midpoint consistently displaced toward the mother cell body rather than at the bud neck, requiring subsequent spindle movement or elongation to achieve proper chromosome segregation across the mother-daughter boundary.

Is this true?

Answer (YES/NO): NO